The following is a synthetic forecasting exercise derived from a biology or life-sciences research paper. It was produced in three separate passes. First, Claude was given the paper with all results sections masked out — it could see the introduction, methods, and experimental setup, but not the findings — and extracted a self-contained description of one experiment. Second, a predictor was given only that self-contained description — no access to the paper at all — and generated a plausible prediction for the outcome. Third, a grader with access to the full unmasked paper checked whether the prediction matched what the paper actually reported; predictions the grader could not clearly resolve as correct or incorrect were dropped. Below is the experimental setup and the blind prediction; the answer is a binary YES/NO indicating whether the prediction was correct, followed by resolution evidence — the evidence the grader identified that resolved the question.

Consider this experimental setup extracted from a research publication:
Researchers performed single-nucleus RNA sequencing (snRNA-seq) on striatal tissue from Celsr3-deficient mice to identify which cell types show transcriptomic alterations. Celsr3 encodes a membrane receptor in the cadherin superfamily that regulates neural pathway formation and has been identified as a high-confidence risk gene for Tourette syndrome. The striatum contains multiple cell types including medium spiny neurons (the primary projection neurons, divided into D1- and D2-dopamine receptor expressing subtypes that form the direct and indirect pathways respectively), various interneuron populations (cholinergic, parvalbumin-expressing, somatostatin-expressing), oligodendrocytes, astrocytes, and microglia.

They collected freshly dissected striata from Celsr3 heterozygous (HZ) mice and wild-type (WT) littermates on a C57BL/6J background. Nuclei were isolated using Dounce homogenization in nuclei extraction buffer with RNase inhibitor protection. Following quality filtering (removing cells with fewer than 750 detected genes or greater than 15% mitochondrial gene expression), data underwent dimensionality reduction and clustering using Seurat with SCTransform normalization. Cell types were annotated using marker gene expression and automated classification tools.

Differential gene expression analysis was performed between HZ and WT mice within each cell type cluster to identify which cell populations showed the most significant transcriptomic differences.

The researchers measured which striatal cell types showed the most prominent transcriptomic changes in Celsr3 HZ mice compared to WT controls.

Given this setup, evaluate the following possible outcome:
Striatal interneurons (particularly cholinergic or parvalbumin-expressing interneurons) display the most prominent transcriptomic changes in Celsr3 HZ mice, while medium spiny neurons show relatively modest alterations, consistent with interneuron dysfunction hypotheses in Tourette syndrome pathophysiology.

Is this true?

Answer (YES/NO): NO